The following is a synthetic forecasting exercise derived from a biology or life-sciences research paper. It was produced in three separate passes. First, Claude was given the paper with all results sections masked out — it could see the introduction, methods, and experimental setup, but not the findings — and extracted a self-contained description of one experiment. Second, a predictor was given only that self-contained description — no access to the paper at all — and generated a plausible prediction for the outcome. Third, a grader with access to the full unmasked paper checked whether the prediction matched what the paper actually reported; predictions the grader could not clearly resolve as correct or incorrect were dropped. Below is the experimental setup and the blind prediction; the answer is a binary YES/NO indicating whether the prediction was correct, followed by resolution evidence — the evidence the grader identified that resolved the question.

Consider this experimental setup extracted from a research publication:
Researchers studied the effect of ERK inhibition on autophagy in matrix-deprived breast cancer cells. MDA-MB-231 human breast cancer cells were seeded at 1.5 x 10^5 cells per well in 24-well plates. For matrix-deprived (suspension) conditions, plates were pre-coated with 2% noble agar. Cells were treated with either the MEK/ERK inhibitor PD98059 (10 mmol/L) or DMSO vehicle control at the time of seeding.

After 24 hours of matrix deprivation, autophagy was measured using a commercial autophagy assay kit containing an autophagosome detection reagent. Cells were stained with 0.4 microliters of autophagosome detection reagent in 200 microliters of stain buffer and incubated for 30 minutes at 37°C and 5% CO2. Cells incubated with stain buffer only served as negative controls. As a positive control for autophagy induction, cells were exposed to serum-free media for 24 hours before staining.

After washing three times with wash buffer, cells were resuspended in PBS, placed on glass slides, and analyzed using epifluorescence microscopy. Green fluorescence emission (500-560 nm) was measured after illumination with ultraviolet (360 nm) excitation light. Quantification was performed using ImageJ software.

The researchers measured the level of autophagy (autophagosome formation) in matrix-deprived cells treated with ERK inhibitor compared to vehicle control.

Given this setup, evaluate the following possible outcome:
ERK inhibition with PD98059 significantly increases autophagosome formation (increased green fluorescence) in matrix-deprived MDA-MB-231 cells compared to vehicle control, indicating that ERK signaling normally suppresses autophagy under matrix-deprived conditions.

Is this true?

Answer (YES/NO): YES